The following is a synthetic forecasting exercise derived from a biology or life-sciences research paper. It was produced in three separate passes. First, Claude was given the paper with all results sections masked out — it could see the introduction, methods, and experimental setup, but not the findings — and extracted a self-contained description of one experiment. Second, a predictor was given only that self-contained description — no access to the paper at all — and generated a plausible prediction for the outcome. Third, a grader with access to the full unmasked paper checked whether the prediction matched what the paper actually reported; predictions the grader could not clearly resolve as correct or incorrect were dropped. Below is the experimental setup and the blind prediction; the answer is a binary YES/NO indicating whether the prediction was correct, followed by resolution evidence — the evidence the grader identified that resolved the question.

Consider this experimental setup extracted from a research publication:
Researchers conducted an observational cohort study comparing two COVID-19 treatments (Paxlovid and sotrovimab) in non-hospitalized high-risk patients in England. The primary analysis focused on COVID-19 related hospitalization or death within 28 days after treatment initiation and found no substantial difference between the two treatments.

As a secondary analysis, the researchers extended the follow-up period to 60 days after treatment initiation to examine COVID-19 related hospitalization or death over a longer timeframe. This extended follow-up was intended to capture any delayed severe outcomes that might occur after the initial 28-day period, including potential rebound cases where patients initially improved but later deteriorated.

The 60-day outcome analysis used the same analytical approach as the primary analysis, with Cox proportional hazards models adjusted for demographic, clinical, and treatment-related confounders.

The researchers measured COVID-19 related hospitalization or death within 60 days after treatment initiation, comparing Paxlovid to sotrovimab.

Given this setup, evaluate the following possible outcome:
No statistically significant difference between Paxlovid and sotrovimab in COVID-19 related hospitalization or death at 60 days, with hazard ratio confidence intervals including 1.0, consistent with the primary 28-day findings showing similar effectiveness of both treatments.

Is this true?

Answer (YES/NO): YES